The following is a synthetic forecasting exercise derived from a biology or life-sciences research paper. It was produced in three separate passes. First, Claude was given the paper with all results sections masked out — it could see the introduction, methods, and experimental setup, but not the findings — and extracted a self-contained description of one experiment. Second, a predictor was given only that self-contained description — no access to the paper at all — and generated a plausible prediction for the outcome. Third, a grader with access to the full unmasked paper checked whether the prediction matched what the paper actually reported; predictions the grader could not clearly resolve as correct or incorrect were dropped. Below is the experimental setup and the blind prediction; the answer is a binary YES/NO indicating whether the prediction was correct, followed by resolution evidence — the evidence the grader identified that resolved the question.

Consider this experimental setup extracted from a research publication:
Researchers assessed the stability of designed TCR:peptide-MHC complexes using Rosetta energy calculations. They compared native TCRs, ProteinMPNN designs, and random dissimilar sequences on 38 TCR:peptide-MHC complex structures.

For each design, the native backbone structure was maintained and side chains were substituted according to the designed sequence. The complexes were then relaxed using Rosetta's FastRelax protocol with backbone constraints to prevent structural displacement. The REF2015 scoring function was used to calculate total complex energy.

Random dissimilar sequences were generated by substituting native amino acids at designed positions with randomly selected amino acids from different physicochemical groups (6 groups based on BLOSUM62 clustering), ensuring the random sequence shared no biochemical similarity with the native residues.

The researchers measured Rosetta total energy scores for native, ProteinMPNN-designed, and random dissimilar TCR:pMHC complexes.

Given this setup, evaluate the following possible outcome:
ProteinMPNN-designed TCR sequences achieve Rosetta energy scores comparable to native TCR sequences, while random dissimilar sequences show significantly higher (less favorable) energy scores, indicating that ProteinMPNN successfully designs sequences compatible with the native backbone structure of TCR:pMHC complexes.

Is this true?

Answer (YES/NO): YES